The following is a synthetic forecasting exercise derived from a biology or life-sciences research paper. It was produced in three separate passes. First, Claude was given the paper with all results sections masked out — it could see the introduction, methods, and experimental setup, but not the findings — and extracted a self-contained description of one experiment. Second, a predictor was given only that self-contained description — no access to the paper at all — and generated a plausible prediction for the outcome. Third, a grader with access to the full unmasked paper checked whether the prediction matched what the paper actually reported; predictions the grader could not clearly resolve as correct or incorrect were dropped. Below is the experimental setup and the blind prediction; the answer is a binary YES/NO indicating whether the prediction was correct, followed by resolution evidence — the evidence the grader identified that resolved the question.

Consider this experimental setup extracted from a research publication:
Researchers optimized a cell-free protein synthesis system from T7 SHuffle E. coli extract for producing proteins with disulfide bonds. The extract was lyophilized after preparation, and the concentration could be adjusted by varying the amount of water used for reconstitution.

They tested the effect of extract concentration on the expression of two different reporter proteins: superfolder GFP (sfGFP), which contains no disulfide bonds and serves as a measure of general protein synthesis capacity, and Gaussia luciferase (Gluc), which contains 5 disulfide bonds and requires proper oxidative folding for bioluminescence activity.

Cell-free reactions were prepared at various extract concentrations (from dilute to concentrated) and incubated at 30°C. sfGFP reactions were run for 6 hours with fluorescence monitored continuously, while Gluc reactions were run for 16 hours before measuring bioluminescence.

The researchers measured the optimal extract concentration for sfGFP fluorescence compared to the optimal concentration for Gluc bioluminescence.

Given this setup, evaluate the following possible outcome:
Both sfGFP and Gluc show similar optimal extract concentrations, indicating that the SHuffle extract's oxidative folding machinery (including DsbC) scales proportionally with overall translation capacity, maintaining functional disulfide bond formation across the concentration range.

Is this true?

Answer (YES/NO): NO